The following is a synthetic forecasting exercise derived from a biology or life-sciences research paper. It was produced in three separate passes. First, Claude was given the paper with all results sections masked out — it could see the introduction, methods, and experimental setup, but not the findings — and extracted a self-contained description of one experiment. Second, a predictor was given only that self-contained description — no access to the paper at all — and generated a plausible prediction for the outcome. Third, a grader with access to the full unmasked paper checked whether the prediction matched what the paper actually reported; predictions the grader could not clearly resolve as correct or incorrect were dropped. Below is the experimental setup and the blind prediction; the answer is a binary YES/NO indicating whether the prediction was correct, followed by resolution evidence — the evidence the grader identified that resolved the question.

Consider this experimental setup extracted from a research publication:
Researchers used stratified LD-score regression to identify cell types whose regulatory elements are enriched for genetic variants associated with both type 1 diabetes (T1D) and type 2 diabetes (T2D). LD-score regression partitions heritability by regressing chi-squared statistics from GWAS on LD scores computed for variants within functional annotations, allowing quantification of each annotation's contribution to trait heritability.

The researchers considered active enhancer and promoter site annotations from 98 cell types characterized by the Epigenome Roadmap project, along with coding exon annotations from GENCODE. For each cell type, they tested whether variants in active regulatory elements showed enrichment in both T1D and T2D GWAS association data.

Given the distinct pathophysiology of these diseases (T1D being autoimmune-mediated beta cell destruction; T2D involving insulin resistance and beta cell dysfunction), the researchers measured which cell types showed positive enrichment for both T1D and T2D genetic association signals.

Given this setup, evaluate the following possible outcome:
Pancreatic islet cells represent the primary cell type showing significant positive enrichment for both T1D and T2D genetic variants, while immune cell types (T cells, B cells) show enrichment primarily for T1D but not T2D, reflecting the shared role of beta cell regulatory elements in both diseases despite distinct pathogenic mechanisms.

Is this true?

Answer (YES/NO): NO